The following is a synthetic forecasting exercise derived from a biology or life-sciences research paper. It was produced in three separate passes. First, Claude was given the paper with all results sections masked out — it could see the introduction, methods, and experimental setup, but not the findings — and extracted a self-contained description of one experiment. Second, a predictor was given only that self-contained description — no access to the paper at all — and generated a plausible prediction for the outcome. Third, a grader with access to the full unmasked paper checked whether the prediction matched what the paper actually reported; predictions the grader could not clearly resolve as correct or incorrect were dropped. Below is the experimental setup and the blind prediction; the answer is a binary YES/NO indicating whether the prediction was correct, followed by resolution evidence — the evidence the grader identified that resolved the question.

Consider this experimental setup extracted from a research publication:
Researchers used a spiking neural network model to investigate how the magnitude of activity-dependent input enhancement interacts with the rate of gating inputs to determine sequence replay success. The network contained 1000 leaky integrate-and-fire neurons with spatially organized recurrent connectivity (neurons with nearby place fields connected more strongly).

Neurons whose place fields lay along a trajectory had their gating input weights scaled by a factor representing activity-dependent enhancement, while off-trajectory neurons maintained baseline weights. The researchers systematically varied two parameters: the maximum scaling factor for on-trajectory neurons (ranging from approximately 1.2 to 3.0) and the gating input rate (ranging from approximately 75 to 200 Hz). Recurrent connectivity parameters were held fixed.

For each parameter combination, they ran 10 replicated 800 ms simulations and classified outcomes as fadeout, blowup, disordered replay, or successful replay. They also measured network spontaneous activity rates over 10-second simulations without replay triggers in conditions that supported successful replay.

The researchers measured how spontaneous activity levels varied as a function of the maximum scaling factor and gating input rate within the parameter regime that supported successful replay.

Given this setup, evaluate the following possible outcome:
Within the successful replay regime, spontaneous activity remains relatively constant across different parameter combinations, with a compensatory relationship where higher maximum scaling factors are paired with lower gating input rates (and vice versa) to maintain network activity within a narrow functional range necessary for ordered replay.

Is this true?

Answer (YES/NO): NO